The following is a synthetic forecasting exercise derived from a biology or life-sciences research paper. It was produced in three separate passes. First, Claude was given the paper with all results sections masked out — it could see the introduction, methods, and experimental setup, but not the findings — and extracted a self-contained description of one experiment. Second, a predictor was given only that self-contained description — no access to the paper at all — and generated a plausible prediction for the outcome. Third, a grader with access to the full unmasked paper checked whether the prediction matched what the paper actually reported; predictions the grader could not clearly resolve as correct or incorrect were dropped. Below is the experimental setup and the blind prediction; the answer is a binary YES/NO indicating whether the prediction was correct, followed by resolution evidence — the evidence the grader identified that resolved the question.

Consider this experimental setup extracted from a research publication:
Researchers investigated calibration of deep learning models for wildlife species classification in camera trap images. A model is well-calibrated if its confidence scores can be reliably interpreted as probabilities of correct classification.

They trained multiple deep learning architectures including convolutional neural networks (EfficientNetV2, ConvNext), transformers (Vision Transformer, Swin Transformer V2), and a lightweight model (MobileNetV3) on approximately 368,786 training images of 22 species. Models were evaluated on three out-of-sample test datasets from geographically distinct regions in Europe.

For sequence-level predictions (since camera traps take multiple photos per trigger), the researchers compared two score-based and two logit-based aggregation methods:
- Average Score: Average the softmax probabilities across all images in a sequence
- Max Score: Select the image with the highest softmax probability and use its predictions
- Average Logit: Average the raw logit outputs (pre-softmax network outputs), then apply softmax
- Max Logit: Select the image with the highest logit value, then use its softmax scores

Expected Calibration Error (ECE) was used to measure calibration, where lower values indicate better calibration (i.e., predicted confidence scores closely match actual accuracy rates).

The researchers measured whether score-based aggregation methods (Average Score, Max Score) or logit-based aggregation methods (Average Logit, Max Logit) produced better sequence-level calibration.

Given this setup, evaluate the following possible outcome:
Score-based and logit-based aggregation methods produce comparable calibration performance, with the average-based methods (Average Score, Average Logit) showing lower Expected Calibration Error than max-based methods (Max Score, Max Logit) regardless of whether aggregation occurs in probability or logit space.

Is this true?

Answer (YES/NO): NO